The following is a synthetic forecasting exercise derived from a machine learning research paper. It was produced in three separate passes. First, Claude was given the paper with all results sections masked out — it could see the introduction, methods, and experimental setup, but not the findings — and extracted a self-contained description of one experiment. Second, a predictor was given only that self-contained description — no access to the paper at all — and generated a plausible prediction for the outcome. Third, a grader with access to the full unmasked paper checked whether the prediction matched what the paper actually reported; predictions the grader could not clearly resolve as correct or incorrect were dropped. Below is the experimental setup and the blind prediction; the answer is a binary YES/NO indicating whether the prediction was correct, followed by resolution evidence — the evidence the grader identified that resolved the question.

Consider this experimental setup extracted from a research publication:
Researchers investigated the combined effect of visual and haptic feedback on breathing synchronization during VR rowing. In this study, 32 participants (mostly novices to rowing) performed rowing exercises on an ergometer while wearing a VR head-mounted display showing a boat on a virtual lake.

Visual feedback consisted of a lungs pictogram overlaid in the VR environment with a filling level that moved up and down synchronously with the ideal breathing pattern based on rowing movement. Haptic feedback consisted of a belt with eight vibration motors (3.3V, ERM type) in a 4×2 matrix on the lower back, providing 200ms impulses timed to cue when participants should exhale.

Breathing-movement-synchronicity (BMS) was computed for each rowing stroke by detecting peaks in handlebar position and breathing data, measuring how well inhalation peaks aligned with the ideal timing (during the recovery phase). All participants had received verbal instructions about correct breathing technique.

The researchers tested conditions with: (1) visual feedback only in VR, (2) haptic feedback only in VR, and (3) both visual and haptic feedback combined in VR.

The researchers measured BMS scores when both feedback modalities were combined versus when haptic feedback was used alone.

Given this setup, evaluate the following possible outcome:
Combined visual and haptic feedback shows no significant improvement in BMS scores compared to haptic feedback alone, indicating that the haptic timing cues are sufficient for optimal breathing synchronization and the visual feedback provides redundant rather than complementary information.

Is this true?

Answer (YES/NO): YES